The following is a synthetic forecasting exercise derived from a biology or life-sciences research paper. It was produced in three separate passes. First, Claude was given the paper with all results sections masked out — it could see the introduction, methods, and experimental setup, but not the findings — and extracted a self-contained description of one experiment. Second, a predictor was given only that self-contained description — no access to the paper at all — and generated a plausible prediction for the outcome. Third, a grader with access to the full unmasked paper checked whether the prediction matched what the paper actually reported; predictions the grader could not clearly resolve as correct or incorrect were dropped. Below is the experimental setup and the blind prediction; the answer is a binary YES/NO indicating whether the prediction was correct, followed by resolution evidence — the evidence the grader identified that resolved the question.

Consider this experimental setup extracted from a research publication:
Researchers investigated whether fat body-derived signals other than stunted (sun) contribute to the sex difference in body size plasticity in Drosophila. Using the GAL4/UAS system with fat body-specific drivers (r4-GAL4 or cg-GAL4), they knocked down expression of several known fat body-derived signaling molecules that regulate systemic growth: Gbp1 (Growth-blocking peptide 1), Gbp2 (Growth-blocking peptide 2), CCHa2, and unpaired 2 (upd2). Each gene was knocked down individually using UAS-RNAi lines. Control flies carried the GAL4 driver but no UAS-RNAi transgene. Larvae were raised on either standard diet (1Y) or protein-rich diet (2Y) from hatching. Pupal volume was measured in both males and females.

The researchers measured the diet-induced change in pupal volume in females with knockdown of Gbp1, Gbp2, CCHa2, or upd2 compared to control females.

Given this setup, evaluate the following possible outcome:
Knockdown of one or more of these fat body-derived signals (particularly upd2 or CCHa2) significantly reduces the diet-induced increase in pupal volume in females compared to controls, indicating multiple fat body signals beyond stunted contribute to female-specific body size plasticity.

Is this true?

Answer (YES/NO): NO